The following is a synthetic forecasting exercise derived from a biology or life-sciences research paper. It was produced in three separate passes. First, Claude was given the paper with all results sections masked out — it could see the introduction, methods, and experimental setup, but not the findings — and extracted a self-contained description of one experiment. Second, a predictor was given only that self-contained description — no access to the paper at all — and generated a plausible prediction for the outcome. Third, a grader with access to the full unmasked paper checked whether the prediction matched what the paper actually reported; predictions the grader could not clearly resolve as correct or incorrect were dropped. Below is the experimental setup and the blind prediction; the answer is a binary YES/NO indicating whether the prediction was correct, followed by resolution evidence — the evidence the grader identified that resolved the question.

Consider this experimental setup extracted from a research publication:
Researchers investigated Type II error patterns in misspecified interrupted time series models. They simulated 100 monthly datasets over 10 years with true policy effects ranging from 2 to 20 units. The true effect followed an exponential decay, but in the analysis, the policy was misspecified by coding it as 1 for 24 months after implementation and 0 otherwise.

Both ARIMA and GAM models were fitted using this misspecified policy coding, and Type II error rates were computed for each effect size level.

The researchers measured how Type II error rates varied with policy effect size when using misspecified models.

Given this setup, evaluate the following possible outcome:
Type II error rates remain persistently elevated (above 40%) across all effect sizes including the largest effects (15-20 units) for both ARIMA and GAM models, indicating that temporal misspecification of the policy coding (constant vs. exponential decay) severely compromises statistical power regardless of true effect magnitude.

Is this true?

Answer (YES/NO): NO